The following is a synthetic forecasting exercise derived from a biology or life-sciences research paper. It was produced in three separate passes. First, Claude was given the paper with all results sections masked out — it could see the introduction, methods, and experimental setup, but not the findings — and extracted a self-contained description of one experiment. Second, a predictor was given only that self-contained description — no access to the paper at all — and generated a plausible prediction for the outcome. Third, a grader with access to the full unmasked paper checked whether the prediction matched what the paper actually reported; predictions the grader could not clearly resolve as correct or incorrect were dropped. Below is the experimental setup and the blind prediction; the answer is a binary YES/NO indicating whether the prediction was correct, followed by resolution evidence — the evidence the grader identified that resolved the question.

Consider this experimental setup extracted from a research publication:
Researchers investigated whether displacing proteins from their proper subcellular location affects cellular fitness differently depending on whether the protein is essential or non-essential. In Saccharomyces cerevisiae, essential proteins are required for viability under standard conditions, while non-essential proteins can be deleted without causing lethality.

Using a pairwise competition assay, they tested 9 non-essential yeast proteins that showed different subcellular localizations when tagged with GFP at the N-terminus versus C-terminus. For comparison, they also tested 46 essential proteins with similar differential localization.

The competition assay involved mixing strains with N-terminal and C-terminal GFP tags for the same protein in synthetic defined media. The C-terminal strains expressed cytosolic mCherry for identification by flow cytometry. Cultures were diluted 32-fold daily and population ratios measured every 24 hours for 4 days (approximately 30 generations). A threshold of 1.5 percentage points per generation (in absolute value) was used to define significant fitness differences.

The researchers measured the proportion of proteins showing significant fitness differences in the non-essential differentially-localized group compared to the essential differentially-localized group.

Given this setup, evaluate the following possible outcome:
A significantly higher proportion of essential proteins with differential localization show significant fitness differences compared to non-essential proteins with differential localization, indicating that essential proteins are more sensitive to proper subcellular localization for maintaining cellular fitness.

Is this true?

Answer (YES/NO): YES